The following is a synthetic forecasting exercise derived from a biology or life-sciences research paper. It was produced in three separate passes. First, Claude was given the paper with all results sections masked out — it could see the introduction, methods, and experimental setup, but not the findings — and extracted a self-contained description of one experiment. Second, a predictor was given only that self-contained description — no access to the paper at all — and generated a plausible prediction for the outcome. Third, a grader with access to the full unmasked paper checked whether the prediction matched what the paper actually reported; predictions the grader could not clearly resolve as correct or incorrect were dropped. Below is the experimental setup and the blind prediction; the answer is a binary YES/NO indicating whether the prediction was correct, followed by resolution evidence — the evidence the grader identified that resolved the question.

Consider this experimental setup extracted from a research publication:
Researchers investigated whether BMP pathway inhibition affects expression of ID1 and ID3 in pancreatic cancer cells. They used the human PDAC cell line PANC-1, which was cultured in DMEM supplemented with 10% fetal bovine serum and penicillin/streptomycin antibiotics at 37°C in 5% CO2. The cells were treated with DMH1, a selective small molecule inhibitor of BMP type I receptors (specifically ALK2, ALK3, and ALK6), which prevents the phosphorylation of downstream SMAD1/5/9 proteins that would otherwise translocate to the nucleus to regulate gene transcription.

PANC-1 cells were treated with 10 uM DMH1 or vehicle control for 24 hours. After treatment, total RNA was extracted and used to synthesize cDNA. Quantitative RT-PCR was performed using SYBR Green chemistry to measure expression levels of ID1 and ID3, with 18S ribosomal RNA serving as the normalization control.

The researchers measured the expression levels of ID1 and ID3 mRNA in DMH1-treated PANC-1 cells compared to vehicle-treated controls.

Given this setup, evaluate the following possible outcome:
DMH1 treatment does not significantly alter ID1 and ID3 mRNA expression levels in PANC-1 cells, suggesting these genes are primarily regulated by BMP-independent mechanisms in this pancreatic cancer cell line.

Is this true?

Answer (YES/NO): NO